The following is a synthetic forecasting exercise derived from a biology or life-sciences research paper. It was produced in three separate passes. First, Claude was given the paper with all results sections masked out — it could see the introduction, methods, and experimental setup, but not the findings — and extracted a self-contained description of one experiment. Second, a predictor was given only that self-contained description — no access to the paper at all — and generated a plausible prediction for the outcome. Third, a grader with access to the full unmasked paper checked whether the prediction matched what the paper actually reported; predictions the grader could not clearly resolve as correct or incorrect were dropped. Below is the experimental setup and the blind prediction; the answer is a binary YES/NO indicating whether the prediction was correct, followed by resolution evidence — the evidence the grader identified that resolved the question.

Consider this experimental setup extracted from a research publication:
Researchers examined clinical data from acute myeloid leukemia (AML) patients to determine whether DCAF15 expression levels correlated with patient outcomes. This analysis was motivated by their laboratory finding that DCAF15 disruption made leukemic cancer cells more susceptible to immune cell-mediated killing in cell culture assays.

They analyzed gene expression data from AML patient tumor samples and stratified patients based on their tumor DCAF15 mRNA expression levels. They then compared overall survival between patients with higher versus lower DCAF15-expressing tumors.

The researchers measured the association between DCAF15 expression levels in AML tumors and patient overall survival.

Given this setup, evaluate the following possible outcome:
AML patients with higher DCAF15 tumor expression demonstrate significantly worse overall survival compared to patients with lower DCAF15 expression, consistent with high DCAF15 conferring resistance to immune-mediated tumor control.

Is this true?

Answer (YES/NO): YES